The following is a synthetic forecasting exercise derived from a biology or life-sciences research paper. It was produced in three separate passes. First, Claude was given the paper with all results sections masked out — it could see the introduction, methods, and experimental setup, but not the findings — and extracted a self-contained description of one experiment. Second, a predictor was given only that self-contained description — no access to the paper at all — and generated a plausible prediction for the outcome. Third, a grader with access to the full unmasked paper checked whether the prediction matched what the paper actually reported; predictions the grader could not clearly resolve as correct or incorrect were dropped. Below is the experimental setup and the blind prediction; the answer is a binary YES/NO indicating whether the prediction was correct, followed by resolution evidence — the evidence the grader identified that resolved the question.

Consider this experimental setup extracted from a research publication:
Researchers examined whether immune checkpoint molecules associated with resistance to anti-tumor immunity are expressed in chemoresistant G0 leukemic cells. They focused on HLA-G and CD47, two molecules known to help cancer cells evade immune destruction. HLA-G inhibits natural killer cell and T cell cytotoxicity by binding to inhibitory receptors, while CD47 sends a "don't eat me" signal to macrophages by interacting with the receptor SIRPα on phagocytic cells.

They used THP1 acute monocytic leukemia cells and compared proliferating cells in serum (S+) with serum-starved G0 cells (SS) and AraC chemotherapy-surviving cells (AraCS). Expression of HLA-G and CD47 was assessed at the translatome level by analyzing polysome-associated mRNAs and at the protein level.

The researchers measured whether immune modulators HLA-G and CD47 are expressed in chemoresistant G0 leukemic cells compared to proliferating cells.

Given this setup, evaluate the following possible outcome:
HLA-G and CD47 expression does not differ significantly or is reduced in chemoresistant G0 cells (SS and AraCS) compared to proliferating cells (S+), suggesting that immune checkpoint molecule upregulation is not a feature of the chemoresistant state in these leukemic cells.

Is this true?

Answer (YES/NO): NO